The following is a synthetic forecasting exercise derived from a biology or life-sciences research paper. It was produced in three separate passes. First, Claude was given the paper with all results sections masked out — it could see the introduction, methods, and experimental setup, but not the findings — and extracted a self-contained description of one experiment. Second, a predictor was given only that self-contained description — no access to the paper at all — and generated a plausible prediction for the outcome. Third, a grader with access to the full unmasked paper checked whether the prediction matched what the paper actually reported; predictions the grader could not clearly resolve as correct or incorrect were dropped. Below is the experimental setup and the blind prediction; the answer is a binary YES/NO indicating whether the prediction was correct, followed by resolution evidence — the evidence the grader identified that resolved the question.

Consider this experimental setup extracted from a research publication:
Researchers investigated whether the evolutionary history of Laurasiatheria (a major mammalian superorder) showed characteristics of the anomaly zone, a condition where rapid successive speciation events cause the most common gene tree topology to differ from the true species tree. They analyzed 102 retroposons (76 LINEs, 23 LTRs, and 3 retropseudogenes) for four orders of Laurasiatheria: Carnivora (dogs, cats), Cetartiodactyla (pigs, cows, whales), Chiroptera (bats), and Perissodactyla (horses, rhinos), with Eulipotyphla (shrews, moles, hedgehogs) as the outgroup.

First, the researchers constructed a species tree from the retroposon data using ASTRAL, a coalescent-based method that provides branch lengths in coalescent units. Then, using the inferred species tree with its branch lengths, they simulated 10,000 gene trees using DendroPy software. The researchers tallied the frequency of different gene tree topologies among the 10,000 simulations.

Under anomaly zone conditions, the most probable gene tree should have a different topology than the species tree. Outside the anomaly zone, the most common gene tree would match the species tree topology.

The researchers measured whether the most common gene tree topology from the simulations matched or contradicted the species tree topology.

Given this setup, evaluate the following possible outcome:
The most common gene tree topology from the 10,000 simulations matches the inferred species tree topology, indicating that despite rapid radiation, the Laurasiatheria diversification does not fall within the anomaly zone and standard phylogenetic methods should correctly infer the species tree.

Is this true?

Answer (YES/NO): NO